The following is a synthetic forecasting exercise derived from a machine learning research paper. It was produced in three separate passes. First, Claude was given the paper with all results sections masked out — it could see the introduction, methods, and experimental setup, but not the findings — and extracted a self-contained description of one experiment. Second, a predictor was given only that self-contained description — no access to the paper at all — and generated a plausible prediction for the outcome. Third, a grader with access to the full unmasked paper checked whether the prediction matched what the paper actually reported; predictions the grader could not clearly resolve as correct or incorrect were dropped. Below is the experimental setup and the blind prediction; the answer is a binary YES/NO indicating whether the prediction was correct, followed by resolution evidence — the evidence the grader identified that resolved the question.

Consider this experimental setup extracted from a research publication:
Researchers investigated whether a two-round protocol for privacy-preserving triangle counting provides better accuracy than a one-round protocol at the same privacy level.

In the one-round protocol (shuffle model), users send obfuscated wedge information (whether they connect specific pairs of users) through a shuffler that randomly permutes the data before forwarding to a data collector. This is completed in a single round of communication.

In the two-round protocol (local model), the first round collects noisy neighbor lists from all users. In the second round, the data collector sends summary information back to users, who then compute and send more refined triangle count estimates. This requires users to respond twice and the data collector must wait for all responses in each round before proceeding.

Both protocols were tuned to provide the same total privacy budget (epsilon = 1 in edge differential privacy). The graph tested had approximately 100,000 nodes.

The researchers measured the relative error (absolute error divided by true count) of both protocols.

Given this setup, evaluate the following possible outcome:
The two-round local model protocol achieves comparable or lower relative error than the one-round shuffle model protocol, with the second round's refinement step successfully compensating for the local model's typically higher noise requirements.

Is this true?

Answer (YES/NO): YES